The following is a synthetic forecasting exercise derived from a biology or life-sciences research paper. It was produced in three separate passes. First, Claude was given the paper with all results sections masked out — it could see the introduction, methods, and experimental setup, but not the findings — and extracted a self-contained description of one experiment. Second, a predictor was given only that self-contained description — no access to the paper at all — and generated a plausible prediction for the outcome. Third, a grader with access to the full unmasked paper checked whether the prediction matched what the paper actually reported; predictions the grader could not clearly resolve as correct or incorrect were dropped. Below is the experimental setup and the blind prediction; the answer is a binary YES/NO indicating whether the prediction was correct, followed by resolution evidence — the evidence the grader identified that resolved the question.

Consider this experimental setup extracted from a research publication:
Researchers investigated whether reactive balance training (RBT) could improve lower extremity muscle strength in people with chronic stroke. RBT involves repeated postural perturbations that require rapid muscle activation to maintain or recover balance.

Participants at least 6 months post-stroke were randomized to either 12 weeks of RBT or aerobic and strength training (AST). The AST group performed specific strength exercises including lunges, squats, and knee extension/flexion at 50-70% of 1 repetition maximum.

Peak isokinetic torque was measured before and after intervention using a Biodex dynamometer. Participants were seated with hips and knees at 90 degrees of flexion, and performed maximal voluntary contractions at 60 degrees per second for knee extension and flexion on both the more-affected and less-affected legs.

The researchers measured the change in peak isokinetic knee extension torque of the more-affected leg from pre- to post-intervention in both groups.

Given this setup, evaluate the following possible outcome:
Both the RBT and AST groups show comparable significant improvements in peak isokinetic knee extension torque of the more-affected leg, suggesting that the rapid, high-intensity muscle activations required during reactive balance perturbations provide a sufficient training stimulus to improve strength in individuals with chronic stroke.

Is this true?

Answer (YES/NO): NO